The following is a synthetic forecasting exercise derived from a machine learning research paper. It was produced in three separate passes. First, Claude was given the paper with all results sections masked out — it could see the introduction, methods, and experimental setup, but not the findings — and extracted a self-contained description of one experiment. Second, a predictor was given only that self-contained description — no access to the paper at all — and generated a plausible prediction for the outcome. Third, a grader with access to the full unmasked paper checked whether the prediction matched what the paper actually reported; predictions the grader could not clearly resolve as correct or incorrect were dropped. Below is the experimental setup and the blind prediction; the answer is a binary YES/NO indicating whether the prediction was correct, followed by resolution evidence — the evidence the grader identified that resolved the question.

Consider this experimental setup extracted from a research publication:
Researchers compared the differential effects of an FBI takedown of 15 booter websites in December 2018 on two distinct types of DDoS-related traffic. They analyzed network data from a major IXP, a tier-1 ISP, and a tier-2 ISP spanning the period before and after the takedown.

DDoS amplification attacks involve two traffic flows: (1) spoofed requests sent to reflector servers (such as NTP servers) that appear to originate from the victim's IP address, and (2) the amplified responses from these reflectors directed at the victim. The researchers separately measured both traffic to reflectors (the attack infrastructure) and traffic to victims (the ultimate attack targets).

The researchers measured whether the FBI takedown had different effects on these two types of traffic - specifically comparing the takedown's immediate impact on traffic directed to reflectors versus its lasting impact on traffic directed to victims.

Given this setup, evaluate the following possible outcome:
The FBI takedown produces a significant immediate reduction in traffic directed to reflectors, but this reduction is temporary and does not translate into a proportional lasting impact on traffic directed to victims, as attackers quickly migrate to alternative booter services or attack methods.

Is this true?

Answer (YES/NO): YES